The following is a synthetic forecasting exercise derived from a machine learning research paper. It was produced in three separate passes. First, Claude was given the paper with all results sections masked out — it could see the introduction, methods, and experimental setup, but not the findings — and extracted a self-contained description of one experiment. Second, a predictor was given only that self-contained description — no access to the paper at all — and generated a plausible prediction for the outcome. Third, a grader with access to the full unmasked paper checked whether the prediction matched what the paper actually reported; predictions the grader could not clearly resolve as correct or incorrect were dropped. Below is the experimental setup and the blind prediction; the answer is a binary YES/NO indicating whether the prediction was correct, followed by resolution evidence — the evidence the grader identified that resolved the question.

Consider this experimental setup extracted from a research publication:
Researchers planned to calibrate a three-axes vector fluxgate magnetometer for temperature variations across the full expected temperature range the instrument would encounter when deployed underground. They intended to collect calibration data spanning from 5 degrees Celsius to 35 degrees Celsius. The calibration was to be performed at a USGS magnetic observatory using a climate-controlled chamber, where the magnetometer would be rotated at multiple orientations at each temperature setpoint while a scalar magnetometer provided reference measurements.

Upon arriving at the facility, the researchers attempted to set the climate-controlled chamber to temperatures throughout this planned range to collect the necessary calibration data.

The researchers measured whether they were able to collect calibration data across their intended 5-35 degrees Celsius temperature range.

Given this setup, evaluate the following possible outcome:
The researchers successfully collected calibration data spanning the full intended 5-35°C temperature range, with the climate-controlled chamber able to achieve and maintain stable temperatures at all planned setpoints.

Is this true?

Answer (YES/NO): NO